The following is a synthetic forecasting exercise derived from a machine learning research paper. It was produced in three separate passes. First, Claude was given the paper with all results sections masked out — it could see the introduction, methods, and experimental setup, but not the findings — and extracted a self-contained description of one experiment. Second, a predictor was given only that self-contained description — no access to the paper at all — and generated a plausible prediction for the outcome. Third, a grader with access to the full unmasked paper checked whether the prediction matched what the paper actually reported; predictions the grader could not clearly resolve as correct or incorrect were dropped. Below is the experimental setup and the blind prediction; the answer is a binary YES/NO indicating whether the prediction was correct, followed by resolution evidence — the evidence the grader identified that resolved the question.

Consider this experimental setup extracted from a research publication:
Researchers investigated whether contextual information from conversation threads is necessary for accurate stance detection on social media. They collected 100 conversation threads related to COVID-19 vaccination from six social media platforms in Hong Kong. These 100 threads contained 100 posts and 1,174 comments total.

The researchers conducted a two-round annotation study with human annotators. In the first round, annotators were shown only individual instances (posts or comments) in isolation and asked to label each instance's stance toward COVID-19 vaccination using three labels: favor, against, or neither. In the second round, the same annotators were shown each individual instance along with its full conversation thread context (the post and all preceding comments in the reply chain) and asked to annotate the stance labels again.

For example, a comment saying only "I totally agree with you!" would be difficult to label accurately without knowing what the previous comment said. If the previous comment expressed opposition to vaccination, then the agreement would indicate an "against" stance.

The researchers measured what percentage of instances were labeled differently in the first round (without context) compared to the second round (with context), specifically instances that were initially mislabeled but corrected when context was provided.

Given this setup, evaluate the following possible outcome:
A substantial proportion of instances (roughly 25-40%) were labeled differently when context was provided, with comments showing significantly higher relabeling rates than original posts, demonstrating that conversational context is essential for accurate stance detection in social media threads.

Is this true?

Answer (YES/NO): NO